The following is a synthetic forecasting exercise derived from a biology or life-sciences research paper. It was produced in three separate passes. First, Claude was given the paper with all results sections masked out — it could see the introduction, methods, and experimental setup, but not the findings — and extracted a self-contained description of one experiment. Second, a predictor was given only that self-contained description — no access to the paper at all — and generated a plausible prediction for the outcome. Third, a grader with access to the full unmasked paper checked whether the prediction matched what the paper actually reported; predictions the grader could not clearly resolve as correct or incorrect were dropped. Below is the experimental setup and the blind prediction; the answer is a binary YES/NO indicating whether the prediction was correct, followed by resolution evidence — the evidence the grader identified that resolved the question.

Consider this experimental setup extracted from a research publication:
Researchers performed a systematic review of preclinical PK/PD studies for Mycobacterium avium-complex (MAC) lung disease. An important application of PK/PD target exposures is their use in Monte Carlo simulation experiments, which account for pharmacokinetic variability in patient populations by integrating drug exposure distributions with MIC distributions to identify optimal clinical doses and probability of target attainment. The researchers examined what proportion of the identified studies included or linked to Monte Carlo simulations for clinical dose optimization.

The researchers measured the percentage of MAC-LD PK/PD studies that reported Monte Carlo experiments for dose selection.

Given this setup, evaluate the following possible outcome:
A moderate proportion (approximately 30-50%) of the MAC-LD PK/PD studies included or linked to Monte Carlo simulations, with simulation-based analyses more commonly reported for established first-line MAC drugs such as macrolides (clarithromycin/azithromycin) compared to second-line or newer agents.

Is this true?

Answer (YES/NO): NO